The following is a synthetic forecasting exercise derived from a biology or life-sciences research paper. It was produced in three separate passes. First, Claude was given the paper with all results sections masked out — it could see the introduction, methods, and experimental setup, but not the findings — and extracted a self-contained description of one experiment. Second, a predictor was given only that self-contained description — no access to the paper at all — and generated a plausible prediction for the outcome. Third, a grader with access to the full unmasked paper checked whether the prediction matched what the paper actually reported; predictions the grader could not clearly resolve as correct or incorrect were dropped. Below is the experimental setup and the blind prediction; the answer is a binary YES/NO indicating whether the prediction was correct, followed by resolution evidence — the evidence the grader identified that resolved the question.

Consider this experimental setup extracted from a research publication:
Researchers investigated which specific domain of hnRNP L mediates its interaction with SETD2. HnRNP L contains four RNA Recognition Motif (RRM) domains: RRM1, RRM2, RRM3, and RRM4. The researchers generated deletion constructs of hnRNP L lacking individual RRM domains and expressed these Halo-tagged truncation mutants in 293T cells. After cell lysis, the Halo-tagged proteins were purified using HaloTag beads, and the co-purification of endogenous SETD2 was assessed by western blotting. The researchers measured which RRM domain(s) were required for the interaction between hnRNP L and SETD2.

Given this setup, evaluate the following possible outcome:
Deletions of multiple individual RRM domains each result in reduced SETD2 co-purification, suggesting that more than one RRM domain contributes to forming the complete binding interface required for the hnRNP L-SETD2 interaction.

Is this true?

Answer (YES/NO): NO